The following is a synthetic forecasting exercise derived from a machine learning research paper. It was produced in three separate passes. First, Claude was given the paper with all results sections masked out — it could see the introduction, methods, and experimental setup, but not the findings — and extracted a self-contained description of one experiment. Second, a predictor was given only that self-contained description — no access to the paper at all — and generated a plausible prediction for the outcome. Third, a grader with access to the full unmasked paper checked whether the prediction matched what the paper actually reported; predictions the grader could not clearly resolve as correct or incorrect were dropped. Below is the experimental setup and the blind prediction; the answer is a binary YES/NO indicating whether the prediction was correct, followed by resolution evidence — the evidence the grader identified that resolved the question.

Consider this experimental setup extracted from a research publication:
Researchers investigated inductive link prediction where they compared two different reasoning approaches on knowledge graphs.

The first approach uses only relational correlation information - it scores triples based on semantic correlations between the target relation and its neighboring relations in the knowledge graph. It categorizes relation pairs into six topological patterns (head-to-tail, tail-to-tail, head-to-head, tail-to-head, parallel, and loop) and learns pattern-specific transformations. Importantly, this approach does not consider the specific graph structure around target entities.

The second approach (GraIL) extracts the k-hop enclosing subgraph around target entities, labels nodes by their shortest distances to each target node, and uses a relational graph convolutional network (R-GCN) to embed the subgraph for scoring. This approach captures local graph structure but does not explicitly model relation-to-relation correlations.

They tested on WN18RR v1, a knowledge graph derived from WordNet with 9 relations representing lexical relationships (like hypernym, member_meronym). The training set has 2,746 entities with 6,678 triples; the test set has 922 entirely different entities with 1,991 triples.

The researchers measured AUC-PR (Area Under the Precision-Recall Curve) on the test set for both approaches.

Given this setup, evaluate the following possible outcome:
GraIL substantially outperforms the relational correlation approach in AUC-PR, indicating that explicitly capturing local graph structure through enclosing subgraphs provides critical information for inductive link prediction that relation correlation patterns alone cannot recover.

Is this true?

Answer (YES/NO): NO